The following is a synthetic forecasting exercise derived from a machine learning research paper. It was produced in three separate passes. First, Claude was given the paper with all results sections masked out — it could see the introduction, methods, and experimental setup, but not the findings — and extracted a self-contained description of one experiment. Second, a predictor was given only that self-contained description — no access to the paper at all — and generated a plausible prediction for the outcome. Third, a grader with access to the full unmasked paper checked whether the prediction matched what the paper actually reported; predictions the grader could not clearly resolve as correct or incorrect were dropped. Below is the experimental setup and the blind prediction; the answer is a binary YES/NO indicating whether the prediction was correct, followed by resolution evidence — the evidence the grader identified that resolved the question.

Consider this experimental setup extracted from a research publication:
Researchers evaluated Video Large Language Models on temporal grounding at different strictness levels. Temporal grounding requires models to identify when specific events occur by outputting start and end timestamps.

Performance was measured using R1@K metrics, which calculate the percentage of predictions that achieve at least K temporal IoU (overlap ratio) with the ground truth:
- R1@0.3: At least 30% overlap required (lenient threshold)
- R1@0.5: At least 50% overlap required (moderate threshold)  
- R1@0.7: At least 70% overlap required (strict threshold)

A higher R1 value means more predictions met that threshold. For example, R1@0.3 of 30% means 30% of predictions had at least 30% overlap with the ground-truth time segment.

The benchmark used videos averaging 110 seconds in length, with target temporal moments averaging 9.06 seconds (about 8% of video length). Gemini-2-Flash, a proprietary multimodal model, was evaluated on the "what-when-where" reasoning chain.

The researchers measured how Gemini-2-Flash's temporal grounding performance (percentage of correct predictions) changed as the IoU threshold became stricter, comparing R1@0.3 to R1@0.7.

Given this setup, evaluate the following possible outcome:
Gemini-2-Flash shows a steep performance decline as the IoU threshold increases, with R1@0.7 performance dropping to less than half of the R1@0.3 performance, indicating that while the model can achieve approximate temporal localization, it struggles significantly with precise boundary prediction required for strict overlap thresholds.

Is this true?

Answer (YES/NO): YES